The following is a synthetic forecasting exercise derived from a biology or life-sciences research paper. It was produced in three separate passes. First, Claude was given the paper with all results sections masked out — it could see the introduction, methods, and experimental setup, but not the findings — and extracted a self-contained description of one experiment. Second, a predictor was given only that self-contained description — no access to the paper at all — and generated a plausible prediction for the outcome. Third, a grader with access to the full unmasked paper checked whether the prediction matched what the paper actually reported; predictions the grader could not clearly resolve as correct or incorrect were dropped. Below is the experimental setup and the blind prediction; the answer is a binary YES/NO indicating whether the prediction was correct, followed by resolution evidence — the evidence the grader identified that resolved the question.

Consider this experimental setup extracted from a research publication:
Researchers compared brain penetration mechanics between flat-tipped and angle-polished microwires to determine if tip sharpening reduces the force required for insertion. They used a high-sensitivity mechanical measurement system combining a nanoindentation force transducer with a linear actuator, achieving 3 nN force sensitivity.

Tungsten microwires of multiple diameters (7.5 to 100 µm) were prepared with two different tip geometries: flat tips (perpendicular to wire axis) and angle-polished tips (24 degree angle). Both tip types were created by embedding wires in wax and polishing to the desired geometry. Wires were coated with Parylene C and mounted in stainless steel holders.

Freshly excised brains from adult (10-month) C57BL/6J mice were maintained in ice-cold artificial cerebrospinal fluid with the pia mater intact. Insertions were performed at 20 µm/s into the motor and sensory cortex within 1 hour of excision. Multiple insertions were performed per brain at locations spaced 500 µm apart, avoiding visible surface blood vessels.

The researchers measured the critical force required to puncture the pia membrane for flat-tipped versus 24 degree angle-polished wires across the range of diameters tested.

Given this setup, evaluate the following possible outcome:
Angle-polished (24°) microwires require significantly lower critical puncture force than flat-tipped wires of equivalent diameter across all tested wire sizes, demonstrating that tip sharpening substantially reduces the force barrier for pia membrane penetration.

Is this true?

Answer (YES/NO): NO